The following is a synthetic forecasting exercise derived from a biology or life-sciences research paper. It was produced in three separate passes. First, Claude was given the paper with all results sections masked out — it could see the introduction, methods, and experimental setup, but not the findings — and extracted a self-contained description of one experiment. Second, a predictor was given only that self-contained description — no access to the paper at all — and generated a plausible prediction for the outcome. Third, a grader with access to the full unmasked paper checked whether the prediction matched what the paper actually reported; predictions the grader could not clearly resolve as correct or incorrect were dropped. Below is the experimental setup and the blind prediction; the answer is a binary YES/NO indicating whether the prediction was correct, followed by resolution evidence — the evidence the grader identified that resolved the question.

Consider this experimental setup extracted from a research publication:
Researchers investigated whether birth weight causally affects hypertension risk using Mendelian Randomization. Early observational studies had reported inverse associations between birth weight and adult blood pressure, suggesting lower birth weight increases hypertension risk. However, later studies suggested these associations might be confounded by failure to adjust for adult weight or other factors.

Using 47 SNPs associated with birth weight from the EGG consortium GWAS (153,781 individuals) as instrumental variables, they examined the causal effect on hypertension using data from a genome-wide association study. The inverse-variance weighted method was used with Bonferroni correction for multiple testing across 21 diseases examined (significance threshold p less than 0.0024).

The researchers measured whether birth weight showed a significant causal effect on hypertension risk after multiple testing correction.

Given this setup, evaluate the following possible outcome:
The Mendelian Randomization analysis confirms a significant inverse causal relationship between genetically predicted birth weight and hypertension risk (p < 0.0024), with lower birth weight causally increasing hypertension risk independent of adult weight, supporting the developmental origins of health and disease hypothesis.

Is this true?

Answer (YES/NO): NO